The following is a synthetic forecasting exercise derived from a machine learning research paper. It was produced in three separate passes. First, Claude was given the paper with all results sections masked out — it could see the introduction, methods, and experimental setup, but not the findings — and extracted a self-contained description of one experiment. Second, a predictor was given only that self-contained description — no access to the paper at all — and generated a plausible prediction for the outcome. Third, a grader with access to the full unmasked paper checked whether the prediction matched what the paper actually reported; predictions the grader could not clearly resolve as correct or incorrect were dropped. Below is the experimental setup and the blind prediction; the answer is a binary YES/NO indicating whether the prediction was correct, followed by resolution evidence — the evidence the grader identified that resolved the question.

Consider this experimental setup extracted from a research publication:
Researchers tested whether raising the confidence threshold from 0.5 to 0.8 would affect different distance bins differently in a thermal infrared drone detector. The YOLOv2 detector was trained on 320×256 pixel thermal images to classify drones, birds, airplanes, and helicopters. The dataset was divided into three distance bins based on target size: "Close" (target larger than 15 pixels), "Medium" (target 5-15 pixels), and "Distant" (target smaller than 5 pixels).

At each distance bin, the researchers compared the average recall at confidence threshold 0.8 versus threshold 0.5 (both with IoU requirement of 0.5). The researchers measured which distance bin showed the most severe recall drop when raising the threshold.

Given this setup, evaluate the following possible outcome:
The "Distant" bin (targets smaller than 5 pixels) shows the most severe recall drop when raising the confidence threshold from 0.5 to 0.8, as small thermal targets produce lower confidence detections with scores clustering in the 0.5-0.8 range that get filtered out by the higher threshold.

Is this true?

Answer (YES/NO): YES